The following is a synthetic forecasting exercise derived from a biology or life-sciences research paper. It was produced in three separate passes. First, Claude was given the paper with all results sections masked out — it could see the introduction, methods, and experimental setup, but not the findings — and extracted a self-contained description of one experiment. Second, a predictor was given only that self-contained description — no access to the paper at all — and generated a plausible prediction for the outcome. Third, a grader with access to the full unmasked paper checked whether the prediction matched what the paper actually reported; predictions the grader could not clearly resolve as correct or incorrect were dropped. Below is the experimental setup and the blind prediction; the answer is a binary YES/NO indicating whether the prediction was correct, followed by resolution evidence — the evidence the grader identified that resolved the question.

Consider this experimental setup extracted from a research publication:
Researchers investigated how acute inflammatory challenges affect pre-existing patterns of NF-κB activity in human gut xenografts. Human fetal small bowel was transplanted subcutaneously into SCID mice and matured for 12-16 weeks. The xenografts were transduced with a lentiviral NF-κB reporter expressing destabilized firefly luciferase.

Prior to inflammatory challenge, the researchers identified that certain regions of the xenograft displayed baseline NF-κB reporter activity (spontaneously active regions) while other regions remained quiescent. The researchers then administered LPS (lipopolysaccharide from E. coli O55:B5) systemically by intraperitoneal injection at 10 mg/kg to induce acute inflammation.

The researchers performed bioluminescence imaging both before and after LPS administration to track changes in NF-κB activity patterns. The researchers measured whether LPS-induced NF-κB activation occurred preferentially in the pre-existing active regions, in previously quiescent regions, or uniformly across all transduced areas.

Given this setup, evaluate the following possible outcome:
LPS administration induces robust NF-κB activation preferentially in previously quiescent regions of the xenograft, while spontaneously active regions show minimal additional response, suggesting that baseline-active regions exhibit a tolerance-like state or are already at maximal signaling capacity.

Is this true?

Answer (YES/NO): NO